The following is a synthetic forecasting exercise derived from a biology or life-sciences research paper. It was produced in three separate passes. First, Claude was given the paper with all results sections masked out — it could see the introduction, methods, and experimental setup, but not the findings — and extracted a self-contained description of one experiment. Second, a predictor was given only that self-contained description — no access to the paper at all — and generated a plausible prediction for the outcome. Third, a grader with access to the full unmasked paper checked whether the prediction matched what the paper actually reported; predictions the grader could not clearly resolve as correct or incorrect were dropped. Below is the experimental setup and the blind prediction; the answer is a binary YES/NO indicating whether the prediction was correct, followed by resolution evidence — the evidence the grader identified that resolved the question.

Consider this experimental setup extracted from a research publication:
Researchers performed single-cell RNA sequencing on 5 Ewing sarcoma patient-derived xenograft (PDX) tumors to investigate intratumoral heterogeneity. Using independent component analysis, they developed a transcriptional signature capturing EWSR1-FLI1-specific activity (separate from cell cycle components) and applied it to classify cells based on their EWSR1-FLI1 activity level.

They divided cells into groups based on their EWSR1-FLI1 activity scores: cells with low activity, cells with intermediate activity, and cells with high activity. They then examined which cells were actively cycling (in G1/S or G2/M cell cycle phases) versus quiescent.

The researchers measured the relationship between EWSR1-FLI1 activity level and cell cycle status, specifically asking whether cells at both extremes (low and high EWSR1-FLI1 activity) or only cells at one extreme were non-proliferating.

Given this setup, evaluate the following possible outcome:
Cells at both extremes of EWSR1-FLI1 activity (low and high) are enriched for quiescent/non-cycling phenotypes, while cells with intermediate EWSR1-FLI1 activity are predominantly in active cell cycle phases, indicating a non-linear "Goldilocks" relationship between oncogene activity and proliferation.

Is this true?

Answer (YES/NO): YES